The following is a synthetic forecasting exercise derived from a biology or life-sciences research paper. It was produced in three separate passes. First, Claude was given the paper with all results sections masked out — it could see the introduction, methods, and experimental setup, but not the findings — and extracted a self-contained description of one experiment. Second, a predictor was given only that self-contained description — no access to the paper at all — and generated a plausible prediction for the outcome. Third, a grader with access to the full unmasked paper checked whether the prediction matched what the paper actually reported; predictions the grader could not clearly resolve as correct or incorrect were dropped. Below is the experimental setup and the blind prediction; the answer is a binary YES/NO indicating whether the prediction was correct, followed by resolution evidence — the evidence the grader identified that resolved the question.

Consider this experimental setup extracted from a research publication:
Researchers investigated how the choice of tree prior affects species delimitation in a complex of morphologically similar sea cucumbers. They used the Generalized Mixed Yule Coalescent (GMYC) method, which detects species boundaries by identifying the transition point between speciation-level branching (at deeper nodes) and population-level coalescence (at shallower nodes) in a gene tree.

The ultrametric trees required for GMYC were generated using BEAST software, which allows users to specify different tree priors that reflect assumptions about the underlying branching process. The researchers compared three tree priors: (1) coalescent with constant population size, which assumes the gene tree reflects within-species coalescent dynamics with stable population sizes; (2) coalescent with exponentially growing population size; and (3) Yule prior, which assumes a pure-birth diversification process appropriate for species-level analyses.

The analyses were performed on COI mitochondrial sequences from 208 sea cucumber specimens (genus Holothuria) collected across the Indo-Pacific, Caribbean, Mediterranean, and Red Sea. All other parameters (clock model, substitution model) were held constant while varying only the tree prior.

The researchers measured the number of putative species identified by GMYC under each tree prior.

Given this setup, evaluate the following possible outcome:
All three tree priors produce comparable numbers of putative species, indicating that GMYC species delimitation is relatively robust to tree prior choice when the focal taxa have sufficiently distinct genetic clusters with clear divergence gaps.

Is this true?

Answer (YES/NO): YES